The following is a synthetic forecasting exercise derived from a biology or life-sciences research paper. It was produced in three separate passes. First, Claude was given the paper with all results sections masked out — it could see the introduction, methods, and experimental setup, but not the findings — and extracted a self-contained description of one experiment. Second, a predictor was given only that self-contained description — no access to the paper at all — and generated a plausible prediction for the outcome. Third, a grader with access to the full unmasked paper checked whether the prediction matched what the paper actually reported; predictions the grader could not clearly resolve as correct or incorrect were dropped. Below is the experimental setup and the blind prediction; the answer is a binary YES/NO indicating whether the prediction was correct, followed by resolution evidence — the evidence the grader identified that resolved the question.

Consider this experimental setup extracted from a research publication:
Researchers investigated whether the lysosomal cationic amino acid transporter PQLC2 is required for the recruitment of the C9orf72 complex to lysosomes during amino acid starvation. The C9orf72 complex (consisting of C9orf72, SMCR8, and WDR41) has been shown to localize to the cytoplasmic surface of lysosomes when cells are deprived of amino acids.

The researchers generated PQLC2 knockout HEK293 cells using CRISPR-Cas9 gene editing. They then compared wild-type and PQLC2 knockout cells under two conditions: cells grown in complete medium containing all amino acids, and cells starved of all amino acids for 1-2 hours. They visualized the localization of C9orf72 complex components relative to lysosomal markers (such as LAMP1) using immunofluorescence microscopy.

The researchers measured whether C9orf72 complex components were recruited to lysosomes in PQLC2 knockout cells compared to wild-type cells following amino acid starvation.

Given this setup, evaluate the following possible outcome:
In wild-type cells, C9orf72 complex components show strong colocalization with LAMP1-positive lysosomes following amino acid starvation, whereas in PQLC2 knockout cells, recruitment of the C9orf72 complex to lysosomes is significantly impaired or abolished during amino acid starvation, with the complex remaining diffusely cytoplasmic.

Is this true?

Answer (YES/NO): YES